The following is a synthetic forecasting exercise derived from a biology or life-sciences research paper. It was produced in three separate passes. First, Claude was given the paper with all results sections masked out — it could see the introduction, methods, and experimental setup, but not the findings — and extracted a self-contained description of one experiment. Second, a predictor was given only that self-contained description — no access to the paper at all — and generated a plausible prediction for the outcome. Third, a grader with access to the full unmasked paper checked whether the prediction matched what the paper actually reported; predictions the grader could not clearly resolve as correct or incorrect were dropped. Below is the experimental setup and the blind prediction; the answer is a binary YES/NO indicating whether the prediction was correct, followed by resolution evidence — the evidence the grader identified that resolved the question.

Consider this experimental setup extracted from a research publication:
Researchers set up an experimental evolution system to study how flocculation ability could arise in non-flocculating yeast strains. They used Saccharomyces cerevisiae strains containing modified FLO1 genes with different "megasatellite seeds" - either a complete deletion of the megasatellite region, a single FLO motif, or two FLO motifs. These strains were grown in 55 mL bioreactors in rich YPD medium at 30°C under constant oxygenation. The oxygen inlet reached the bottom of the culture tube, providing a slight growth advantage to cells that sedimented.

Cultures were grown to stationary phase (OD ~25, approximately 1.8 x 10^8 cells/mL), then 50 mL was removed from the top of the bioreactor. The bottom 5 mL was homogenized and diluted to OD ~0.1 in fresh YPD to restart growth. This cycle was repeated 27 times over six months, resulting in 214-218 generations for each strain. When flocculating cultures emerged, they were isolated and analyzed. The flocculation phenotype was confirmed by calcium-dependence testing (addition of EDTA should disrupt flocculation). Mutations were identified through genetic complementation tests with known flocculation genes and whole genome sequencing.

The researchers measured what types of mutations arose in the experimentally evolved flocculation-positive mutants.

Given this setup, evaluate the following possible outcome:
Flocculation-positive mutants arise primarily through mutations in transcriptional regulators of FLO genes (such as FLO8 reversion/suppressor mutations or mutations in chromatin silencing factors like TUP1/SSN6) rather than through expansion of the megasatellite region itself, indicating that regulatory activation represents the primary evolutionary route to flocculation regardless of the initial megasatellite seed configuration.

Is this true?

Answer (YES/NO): NO